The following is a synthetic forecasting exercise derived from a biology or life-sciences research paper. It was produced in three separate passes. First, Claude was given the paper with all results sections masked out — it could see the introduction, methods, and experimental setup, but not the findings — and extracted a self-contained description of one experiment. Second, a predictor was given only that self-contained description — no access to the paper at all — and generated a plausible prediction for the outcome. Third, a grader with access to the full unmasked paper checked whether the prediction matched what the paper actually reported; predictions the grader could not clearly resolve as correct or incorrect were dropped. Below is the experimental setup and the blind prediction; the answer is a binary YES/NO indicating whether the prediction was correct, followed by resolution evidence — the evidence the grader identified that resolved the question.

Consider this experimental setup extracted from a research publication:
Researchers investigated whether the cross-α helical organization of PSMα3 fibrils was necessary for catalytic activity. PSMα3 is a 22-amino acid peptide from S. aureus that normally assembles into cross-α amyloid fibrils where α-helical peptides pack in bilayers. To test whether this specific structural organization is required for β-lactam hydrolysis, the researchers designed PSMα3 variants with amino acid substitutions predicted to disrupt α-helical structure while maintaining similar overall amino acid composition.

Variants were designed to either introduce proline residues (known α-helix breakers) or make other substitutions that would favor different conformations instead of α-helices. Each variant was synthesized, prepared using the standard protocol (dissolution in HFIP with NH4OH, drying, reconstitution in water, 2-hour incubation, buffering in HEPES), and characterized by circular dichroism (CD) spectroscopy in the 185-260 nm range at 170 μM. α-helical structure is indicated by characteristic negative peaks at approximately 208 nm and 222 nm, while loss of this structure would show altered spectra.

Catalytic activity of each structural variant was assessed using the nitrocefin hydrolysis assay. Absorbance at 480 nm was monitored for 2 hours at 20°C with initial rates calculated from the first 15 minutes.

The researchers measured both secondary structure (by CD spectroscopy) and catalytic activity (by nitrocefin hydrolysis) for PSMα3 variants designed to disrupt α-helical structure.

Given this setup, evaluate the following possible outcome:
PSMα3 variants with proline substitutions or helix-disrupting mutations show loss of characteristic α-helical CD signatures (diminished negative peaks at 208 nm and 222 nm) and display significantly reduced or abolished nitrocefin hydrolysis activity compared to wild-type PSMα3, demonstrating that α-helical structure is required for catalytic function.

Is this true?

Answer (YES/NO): YES